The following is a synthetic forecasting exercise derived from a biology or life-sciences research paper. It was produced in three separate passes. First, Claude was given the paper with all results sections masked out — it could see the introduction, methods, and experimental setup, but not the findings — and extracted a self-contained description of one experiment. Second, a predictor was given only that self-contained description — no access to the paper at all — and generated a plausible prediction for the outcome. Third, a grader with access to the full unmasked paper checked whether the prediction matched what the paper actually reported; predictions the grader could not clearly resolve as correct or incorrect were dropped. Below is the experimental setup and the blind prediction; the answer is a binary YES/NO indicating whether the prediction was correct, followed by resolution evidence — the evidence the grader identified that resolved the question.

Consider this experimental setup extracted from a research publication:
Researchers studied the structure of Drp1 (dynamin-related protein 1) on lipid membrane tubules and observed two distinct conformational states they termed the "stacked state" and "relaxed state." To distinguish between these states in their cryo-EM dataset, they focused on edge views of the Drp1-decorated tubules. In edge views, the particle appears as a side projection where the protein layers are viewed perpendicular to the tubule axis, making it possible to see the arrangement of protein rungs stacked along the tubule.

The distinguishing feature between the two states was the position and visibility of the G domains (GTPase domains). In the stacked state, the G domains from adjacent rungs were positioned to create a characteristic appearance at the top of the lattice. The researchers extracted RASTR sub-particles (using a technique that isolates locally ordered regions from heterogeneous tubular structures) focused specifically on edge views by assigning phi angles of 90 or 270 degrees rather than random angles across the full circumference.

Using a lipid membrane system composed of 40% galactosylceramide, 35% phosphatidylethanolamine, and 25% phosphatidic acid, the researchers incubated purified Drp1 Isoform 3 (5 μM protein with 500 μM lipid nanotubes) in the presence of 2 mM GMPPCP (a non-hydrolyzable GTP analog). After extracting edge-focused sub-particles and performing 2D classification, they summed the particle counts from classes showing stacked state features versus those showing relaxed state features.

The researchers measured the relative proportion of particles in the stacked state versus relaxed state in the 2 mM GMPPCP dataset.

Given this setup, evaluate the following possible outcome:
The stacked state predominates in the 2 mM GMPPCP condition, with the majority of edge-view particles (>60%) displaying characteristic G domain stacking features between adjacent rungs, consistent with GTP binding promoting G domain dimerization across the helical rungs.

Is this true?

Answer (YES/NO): NO